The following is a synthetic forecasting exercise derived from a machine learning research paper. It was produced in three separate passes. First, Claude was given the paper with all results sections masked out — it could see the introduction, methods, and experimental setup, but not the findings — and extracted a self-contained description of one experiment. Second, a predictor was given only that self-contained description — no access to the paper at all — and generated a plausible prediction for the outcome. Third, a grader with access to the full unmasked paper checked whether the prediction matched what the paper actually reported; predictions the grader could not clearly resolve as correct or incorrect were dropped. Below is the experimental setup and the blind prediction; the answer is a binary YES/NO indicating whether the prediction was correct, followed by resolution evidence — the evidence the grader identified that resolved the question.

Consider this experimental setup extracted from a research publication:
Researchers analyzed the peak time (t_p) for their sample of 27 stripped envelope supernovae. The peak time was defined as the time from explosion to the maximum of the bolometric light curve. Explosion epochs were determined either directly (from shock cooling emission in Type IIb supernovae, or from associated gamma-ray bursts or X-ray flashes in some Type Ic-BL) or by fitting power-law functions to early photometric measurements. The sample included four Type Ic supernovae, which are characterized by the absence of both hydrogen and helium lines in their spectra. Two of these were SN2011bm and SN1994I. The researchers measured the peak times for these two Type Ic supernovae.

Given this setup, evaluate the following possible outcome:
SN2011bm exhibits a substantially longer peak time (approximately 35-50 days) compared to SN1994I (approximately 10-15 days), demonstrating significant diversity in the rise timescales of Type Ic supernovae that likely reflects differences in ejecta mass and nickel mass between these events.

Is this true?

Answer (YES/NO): NO